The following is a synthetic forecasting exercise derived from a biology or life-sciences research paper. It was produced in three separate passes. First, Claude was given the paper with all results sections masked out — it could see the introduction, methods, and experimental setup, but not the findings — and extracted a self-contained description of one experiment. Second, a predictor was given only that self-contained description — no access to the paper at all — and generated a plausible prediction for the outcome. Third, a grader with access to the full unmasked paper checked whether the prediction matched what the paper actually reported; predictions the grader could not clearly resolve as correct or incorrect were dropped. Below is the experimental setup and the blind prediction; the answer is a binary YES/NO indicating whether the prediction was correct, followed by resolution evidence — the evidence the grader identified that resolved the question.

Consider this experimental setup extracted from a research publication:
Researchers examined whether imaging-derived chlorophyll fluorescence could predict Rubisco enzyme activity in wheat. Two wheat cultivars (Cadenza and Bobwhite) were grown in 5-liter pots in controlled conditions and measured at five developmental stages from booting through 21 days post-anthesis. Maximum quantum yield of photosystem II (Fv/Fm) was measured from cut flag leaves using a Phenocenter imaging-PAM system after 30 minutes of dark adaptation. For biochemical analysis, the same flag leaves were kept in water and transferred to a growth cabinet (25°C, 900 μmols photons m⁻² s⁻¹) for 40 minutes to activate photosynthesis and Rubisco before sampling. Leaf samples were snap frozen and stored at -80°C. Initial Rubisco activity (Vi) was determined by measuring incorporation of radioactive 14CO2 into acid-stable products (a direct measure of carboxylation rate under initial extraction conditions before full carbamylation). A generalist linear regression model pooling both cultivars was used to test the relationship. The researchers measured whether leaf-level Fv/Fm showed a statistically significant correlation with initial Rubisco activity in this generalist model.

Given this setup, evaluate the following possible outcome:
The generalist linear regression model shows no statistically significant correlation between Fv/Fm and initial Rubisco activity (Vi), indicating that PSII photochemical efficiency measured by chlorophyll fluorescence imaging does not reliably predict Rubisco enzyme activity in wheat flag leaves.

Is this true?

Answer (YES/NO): NO